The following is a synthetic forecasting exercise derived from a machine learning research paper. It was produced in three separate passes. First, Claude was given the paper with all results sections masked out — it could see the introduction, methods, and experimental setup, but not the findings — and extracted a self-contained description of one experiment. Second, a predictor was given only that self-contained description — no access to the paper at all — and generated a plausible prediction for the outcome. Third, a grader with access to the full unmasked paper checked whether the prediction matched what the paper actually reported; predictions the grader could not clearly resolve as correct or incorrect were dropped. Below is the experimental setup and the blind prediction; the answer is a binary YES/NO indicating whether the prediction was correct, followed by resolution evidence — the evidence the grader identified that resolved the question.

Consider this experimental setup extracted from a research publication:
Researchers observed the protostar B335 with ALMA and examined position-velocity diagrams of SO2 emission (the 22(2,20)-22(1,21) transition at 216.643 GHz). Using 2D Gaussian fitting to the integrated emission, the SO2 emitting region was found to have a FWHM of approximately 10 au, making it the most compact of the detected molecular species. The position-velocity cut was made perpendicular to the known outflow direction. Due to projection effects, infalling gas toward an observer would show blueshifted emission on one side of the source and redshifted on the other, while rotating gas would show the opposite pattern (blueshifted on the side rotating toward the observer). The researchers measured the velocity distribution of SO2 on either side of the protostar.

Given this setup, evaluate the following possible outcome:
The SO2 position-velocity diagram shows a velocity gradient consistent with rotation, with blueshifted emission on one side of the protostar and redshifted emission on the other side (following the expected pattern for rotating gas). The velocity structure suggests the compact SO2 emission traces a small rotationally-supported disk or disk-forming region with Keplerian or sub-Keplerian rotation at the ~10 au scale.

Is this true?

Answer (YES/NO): NO